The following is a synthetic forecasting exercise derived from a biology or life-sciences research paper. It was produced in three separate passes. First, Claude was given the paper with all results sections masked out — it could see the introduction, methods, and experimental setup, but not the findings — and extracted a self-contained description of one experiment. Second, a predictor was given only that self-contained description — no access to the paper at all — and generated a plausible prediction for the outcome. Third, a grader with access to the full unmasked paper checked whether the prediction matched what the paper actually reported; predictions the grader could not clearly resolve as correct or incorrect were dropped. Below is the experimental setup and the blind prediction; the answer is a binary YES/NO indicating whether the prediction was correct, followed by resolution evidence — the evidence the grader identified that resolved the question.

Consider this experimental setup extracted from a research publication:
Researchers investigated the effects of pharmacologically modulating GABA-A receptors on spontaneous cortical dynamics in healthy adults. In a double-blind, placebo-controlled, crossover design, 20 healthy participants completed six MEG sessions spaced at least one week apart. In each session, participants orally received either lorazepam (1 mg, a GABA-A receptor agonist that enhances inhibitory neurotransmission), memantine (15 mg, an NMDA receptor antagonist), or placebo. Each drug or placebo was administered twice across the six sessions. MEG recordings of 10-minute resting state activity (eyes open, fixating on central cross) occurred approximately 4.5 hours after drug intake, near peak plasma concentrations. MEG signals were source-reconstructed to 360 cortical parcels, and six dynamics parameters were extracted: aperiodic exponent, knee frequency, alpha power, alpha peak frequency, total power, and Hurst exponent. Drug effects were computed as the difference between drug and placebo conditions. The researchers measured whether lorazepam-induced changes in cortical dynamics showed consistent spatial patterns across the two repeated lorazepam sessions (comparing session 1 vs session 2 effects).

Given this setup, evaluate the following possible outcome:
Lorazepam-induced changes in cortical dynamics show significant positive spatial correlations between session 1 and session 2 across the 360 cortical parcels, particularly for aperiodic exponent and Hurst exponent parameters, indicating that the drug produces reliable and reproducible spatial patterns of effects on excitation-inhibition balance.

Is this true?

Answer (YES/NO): NO